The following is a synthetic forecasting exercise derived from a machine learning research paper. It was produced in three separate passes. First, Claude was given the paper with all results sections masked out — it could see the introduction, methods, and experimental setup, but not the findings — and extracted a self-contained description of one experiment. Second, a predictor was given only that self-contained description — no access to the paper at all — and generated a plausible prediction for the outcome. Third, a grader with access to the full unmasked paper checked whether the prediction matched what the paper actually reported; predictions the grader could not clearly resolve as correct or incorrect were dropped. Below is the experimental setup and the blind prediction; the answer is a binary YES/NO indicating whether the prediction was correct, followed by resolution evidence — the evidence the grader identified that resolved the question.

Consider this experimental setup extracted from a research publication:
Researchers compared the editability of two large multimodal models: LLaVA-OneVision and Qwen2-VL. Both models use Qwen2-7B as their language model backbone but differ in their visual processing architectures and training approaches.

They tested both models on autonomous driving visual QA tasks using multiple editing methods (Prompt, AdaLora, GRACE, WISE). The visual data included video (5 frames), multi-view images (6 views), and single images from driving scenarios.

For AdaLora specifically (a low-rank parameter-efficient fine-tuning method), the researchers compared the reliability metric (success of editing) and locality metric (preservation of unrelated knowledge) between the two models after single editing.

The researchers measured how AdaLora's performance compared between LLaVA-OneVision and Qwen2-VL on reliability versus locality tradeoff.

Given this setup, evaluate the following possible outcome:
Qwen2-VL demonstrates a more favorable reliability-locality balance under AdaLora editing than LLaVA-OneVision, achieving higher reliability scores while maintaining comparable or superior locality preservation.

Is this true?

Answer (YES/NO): NO